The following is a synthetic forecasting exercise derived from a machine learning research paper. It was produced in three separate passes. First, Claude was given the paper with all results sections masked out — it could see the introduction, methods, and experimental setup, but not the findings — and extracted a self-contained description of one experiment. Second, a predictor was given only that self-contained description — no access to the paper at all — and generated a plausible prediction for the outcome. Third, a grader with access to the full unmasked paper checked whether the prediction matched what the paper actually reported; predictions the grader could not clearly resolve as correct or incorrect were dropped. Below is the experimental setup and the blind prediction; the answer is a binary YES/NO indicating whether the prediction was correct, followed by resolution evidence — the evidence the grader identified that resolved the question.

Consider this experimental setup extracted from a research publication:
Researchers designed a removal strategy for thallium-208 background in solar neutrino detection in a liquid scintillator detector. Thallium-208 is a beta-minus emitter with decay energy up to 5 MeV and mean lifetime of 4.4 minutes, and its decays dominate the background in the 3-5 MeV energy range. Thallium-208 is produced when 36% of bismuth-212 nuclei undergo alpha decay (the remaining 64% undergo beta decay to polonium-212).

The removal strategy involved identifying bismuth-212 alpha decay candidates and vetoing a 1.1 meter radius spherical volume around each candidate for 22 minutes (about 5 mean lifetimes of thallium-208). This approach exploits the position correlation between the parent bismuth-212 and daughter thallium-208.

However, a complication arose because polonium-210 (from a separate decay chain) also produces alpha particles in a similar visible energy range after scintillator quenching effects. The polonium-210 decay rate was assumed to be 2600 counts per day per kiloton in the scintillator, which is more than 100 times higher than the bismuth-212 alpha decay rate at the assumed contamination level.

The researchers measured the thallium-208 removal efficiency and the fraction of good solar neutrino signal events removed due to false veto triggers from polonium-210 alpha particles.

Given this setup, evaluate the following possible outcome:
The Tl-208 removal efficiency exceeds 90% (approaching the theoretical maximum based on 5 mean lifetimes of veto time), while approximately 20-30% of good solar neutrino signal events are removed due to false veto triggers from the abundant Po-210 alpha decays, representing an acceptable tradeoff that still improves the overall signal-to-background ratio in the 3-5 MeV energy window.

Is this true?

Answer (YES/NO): YES